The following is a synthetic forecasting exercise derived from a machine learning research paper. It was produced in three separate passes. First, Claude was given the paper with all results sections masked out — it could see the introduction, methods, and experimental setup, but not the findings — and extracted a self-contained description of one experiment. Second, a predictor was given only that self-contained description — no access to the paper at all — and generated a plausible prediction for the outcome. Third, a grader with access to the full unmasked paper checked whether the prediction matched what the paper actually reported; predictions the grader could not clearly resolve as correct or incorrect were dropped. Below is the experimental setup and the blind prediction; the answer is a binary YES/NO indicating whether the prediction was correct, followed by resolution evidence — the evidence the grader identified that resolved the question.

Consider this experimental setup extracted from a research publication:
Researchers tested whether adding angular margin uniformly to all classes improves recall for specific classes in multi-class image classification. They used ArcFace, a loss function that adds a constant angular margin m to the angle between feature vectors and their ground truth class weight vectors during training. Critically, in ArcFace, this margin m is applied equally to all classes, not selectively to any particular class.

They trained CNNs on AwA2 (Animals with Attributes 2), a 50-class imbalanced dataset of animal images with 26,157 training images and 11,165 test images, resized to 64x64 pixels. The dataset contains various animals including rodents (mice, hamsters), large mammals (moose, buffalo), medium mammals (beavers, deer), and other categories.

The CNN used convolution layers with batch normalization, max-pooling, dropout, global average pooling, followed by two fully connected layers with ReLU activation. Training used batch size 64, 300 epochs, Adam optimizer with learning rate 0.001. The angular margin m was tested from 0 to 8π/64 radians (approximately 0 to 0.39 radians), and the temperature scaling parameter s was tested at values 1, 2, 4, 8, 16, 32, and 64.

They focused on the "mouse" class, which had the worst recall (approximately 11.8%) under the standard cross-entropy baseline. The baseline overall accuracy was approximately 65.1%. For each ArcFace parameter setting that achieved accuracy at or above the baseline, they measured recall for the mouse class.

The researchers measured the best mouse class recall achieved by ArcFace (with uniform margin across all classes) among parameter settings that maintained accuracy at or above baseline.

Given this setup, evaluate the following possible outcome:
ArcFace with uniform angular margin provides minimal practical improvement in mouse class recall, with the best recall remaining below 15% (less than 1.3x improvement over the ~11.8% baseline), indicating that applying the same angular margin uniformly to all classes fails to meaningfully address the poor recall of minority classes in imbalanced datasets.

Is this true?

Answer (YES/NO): NO